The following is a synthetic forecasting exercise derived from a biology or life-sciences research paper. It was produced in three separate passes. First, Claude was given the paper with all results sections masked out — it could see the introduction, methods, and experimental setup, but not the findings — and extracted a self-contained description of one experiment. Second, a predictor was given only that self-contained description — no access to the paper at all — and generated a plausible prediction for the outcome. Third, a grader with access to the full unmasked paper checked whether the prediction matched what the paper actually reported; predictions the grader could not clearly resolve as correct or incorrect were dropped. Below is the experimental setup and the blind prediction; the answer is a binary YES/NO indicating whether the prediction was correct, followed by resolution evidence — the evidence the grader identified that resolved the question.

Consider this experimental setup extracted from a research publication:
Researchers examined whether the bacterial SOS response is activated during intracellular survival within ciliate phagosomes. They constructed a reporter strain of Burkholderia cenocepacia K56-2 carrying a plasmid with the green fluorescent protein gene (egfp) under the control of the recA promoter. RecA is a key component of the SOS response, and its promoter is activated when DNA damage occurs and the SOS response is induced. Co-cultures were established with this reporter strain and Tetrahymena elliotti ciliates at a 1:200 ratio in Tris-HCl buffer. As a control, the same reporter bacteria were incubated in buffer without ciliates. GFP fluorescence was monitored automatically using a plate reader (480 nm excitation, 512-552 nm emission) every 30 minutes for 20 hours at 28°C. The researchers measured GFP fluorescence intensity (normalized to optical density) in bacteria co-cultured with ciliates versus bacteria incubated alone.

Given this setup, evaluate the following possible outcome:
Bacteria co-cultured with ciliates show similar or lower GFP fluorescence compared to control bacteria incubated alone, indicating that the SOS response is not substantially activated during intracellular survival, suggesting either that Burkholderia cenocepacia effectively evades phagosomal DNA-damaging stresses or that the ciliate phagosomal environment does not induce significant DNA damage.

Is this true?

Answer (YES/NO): NO